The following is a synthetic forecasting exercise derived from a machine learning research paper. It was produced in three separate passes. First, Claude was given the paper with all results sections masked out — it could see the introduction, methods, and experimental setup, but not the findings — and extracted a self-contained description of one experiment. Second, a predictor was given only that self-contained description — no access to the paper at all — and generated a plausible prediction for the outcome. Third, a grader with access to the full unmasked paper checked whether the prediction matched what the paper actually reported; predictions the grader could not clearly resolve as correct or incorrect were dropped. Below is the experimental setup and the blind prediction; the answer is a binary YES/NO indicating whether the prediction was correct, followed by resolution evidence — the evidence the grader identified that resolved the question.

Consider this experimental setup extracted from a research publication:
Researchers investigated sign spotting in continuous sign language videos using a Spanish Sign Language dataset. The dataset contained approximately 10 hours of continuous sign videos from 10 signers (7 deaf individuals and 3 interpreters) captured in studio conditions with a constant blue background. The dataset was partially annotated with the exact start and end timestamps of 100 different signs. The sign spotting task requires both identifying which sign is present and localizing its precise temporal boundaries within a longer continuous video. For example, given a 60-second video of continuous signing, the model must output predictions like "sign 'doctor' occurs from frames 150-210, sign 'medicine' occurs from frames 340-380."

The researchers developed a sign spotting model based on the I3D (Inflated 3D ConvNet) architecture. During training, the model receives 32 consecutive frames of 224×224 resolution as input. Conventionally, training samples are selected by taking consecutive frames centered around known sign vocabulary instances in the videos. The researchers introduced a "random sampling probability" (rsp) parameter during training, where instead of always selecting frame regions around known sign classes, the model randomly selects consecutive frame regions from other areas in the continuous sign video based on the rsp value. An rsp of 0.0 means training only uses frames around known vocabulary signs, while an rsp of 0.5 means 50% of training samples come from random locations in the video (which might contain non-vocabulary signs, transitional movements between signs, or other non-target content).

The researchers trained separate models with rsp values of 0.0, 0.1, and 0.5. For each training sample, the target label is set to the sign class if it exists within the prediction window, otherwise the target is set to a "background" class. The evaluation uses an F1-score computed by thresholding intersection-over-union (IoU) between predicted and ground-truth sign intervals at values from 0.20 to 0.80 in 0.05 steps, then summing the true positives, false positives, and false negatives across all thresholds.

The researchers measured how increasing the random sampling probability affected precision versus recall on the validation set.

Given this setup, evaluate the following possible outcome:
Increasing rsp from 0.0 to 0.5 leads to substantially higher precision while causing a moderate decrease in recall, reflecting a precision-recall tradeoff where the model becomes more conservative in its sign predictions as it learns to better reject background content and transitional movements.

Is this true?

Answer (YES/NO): YES